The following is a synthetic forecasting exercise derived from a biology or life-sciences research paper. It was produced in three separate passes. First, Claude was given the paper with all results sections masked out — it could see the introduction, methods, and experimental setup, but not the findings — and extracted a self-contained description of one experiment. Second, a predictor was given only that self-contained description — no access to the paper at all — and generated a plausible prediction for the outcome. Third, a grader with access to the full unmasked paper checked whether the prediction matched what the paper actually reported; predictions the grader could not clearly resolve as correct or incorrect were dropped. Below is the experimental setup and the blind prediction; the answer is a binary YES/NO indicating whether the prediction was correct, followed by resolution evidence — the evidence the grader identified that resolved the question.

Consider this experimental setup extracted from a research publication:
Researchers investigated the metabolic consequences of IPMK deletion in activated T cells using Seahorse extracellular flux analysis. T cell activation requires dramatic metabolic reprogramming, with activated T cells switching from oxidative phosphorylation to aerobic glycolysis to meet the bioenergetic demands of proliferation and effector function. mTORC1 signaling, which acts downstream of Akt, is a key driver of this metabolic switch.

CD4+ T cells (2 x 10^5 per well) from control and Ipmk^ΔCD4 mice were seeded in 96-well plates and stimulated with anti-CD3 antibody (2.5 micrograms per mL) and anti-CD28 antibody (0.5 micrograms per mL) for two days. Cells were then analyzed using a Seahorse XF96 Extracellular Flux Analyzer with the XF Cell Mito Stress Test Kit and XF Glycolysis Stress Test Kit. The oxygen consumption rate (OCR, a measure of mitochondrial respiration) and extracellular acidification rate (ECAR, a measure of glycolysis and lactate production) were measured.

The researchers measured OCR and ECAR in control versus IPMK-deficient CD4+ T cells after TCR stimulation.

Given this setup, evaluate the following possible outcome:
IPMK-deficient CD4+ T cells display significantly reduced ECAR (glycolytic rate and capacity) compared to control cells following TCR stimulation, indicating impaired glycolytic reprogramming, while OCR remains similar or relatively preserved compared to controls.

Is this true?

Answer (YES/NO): NO